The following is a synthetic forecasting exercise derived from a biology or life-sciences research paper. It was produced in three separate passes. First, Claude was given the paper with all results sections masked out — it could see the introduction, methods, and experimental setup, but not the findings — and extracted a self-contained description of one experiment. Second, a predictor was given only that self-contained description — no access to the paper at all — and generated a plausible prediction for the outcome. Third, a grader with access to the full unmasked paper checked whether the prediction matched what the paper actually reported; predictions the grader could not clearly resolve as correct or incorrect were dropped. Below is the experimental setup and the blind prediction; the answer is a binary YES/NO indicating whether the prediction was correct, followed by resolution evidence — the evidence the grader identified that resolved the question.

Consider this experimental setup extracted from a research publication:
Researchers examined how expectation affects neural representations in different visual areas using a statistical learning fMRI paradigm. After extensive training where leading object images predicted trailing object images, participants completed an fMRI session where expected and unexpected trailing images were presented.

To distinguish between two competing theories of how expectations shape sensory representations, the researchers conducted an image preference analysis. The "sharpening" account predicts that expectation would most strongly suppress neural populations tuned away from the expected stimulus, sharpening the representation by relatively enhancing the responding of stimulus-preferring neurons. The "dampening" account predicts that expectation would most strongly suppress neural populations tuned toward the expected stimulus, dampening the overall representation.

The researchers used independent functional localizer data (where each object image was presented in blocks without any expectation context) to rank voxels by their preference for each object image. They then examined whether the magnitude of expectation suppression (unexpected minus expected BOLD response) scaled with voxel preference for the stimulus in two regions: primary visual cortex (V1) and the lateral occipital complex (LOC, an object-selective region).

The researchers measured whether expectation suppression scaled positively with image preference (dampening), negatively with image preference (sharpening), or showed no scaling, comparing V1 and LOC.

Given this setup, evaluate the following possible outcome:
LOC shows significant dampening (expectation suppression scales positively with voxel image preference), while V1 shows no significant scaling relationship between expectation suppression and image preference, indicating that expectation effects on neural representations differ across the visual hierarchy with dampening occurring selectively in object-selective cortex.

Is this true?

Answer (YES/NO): YES